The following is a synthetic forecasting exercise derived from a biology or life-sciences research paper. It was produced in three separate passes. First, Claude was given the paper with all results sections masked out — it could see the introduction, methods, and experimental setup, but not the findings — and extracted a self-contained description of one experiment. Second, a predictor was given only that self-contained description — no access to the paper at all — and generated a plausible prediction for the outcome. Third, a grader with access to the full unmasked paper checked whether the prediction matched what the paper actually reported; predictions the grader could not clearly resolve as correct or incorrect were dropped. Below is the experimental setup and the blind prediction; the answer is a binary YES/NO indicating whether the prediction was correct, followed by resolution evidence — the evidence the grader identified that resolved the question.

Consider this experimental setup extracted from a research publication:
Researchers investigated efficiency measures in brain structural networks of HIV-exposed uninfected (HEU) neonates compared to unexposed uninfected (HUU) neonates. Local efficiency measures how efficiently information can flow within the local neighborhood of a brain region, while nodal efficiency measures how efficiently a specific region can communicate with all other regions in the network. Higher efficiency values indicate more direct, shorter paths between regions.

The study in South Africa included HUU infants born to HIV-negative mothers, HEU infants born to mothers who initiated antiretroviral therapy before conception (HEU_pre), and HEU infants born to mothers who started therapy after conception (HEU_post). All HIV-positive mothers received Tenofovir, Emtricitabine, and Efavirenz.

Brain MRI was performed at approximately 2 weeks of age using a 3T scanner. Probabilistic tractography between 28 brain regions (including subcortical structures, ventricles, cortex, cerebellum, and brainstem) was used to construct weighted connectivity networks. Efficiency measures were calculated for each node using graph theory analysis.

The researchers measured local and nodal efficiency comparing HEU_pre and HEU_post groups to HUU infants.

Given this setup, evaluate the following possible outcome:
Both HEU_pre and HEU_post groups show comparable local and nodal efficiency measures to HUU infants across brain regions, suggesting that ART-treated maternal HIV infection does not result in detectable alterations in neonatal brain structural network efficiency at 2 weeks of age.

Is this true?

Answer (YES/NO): NO